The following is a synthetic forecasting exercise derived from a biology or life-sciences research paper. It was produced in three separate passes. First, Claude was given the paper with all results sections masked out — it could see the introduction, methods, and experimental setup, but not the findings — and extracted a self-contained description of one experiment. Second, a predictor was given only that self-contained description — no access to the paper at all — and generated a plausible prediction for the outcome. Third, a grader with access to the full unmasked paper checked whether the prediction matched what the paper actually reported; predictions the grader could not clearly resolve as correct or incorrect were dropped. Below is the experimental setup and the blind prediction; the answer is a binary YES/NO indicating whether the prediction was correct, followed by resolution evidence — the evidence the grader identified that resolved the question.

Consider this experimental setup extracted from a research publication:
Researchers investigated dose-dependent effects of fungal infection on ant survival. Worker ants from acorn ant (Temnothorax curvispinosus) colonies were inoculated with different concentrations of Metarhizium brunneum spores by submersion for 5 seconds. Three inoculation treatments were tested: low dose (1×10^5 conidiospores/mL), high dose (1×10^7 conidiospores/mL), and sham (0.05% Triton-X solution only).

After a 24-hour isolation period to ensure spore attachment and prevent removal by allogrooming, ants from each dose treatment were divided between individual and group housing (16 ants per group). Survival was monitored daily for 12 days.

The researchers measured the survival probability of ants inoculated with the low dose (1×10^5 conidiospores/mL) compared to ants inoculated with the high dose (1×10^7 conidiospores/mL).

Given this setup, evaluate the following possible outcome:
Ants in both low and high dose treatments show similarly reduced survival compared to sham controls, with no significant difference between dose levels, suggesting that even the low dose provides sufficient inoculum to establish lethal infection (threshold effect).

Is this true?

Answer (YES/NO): NO